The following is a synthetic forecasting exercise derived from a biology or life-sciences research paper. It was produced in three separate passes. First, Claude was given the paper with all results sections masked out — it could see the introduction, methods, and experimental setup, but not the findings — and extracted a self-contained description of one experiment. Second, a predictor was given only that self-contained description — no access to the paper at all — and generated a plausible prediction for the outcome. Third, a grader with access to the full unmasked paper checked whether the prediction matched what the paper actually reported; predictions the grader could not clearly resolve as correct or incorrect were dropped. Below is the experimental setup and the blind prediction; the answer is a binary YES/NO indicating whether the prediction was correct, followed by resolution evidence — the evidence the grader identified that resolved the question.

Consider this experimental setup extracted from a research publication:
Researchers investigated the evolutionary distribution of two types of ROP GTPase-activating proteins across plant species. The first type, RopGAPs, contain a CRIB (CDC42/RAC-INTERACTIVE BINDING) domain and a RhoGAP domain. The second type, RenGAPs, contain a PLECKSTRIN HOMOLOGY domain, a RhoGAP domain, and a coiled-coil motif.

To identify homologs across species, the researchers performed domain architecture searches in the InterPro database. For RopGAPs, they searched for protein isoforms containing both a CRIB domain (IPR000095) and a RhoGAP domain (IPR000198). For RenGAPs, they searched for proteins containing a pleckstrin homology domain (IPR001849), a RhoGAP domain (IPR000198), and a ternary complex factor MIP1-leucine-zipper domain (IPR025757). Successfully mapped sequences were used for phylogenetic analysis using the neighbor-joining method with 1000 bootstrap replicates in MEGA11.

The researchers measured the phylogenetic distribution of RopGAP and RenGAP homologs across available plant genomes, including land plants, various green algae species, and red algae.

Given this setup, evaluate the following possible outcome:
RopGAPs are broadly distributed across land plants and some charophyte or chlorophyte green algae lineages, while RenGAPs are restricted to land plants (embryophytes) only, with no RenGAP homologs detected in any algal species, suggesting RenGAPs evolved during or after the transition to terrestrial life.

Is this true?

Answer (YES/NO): NO